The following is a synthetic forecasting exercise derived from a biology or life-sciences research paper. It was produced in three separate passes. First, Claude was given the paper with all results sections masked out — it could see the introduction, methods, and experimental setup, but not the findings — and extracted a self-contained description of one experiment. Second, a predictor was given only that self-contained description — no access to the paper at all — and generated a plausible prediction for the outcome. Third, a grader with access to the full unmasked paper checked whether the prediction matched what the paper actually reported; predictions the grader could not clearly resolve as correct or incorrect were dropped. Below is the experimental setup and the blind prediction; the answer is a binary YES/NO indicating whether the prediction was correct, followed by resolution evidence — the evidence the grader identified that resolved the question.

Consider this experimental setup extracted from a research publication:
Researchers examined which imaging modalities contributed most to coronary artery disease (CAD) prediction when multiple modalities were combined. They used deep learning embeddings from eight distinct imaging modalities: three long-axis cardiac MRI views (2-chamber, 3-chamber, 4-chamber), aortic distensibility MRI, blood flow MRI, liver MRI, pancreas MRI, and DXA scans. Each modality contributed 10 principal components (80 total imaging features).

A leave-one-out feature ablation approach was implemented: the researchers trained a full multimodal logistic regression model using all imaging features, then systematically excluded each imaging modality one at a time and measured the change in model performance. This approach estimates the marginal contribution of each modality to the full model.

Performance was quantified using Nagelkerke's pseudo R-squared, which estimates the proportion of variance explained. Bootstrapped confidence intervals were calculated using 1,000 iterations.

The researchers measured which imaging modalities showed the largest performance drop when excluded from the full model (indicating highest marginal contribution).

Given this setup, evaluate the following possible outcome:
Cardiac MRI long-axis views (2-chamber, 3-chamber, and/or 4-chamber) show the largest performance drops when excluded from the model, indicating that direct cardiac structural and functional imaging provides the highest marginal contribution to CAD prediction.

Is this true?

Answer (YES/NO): YES